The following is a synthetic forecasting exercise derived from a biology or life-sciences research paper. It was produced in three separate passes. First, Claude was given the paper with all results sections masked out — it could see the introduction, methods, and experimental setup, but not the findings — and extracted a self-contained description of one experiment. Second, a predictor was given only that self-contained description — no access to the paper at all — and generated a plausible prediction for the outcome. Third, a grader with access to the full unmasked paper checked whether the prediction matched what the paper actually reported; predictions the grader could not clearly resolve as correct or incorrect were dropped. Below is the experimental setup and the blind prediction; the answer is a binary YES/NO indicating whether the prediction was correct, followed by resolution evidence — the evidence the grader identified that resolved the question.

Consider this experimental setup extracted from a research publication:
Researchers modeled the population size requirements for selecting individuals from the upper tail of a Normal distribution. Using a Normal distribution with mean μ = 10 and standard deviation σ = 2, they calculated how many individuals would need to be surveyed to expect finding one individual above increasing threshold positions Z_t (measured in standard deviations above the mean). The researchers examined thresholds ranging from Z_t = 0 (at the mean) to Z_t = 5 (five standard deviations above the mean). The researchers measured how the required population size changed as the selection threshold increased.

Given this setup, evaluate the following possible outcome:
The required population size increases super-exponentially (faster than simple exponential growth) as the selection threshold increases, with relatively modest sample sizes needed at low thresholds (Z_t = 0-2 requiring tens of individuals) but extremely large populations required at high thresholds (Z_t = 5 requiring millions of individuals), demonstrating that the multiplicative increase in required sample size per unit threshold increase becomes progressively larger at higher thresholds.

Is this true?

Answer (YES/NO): YES